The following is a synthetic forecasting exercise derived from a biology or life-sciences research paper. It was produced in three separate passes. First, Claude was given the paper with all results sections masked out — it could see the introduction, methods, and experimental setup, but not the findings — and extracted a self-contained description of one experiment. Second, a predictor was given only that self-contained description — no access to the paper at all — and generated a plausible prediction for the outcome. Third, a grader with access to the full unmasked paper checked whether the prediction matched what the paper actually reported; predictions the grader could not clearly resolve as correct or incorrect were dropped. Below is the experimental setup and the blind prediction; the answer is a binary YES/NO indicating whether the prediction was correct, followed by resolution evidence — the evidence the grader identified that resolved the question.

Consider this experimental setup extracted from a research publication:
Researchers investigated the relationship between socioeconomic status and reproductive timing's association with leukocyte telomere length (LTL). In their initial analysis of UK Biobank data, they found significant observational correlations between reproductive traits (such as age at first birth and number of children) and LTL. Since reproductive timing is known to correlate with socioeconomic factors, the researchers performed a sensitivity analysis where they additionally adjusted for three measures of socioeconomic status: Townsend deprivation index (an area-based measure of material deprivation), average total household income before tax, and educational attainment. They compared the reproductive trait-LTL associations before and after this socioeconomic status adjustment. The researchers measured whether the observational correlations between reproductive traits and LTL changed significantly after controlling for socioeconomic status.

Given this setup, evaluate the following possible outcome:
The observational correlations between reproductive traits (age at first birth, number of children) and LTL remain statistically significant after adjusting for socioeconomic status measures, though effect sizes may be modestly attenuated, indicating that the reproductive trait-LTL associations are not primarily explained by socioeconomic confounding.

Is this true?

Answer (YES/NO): YES